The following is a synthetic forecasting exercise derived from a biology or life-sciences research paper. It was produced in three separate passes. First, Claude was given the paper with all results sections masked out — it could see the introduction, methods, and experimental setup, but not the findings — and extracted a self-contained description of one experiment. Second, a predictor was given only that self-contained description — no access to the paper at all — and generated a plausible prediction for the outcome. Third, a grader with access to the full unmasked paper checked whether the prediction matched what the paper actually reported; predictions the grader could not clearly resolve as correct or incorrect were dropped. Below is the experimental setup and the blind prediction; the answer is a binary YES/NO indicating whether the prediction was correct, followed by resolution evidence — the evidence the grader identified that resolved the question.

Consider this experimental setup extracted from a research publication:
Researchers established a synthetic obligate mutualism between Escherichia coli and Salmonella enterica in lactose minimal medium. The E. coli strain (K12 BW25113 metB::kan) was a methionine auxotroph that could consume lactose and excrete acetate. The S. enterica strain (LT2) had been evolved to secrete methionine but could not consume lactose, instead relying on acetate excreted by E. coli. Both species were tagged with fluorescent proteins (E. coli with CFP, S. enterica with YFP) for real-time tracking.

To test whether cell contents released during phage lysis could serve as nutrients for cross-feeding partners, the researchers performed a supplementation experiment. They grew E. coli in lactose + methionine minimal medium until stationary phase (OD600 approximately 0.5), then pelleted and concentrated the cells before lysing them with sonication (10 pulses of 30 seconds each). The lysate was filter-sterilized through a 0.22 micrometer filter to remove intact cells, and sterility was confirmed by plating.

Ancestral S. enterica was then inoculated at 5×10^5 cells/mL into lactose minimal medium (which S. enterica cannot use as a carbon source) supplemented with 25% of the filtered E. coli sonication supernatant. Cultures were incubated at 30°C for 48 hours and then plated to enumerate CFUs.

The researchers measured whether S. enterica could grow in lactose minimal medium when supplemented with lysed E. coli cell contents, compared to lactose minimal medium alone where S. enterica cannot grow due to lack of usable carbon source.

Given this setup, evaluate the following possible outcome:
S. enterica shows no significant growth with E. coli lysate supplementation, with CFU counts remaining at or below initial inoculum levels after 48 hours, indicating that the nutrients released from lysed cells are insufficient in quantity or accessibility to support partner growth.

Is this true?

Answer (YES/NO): NO